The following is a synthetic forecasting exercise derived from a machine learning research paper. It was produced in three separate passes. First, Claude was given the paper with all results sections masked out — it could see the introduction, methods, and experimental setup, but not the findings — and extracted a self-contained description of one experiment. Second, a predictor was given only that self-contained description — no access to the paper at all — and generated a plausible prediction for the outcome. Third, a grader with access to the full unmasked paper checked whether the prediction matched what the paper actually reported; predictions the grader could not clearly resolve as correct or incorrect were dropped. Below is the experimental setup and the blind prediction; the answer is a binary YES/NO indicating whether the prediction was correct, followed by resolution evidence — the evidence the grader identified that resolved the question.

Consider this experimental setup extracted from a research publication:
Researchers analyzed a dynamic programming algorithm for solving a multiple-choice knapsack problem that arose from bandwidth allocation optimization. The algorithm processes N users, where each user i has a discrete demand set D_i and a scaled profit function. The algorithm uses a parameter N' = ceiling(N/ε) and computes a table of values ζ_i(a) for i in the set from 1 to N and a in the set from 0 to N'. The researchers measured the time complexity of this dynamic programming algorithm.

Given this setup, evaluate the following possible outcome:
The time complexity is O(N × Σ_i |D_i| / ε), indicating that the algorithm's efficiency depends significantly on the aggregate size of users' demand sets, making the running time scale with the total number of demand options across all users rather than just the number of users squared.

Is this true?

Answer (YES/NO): YES